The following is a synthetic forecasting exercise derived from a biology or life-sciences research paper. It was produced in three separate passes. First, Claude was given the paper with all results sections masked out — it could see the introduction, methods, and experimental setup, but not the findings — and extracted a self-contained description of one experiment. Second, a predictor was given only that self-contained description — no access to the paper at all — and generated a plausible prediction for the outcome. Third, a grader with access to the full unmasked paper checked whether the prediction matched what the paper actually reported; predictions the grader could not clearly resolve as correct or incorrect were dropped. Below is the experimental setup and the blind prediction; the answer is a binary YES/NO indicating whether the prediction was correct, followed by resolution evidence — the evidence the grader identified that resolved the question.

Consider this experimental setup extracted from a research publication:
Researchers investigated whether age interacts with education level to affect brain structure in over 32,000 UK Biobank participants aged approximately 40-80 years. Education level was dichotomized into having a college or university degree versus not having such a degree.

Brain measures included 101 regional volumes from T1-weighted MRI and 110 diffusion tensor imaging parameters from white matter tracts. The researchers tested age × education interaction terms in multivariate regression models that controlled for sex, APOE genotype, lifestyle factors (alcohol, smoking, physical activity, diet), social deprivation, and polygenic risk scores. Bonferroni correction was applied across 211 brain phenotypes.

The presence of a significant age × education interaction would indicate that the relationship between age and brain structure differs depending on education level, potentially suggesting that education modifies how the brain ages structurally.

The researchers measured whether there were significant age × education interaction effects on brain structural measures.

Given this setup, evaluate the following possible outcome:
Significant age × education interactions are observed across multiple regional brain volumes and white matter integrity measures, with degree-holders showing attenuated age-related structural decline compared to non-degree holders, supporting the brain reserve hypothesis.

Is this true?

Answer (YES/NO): NO